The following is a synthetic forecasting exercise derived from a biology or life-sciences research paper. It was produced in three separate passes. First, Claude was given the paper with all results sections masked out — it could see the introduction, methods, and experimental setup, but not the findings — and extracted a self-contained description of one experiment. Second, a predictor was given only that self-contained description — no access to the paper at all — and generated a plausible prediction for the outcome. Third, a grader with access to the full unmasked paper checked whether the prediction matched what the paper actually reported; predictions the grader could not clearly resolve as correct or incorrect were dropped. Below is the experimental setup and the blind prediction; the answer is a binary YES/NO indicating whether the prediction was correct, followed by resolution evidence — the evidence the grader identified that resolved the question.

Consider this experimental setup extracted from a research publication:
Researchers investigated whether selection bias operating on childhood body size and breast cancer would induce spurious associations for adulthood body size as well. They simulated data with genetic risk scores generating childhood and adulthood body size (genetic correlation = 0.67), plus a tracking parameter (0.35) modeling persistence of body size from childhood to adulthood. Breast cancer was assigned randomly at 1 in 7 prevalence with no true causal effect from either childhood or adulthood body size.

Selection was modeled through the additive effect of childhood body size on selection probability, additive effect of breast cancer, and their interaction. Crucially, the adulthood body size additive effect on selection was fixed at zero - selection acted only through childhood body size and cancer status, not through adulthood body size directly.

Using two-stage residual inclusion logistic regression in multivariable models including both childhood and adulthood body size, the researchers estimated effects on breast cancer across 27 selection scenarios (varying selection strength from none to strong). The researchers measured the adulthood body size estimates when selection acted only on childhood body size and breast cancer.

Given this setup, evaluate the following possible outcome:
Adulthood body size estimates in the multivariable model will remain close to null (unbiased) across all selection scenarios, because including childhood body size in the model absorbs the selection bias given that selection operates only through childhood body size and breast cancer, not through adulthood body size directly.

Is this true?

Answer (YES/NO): YES